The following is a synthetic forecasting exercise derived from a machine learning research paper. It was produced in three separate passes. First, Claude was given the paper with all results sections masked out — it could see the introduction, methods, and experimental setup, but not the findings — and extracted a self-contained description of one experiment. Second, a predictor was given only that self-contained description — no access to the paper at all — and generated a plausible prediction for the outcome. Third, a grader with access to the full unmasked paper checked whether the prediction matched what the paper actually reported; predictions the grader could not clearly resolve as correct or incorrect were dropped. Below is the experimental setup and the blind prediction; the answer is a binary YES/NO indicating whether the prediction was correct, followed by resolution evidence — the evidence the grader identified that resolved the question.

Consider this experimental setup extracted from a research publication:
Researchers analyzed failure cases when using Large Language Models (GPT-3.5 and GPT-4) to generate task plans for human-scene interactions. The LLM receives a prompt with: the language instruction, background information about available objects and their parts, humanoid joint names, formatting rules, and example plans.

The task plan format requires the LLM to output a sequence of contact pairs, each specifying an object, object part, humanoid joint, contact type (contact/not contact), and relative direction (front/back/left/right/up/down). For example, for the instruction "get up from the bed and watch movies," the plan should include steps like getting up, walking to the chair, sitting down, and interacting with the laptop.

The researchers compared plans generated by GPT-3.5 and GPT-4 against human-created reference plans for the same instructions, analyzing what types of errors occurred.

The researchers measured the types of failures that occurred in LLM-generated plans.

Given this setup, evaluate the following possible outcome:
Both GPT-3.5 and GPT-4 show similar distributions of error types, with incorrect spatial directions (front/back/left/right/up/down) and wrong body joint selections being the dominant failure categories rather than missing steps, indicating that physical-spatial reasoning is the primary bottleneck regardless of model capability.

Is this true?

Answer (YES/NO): NO